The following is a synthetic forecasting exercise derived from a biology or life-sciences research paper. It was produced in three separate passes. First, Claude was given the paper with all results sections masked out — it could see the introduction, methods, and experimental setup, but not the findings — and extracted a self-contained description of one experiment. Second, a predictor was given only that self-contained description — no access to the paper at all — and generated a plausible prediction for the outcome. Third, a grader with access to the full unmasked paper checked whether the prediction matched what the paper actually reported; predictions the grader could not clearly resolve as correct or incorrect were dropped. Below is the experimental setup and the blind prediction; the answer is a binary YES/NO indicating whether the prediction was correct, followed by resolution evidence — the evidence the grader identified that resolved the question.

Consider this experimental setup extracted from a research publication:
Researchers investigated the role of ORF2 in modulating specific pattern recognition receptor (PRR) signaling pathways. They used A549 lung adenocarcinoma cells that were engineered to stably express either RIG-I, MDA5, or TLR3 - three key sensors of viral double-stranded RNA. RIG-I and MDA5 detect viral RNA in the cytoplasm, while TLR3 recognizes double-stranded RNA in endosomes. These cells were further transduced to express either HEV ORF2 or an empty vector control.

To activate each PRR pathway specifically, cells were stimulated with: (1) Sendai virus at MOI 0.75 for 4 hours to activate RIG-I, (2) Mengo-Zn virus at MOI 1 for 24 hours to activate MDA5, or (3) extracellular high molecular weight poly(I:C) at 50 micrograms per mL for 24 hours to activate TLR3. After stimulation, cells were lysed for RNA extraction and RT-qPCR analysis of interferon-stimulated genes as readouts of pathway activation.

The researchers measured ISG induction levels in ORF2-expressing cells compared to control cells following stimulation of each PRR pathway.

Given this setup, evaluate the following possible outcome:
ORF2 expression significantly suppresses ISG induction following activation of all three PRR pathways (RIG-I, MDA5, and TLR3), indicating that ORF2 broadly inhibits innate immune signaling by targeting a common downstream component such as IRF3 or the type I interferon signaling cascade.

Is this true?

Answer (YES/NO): NO